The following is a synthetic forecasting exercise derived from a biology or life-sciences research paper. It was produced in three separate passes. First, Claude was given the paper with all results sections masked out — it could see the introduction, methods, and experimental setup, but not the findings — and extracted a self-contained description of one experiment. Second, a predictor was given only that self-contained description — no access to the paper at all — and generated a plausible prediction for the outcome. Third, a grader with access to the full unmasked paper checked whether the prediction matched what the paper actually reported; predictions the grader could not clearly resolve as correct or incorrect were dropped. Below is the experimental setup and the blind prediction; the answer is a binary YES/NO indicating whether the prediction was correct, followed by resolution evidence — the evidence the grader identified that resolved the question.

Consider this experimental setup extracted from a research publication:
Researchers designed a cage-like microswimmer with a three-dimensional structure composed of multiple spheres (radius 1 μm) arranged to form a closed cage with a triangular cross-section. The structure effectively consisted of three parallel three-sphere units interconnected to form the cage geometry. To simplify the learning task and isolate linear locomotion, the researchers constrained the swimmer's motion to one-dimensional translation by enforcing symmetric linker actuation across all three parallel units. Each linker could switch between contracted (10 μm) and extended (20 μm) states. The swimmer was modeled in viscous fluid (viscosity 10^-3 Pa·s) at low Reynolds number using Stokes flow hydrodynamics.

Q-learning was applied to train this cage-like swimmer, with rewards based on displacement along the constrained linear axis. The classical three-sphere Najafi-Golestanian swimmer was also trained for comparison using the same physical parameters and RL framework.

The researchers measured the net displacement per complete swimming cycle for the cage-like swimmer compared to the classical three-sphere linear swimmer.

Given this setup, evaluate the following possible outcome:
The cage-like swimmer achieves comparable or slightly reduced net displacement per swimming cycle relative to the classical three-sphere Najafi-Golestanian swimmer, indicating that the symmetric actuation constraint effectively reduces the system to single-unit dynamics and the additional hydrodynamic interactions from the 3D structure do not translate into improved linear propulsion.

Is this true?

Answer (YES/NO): NO